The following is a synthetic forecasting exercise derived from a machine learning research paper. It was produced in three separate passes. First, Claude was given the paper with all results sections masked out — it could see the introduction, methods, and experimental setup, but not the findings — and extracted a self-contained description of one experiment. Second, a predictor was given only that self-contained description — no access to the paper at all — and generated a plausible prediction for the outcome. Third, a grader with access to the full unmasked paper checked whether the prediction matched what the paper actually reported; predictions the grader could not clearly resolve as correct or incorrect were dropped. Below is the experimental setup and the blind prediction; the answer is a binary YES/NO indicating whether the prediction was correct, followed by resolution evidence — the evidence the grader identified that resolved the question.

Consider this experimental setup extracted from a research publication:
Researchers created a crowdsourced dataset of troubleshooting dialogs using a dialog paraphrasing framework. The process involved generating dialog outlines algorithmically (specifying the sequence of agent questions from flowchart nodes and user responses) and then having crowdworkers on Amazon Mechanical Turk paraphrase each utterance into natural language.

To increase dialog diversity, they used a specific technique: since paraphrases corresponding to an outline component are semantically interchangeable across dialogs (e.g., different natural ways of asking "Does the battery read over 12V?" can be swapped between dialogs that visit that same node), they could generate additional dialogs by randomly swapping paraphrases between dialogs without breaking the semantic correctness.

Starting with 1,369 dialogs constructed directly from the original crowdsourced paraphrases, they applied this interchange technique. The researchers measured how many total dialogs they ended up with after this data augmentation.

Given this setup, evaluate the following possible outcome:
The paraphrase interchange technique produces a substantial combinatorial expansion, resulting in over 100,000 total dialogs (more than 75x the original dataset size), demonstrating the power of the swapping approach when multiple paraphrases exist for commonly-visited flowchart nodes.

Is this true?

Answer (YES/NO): NO